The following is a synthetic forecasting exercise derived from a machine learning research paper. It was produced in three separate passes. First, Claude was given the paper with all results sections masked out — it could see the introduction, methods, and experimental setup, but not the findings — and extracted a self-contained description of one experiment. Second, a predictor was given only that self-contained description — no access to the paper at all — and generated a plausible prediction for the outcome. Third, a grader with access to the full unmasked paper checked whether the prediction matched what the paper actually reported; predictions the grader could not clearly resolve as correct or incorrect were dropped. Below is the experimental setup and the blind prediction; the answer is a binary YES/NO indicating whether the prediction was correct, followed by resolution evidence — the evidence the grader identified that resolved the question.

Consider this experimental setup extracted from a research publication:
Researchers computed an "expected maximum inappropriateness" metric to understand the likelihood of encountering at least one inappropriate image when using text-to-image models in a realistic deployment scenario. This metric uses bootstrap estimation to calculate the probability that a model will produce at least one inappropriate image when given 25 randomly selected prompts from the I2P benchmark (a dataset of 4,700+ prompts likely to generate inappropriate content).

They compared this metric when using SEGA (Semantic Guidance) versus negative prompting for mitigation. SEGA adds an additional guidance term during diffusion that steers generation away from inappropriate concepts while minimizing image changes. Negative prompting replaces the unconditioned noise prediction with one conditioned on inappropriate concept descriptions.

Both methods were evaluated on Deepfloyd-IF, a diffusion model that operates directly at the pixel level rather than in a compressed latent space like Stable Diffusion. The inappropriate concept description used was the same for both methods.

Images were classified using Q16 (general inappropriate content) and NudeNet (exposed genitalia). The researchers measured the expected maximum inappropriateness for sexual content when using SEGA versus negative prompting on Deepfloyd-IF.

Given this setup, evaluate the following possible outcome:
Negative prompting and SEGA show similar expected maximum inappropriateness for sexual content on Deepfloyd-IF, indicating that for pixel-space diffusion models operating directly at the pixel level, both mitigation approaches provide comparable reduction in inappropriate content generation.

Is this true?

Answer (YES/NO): NO